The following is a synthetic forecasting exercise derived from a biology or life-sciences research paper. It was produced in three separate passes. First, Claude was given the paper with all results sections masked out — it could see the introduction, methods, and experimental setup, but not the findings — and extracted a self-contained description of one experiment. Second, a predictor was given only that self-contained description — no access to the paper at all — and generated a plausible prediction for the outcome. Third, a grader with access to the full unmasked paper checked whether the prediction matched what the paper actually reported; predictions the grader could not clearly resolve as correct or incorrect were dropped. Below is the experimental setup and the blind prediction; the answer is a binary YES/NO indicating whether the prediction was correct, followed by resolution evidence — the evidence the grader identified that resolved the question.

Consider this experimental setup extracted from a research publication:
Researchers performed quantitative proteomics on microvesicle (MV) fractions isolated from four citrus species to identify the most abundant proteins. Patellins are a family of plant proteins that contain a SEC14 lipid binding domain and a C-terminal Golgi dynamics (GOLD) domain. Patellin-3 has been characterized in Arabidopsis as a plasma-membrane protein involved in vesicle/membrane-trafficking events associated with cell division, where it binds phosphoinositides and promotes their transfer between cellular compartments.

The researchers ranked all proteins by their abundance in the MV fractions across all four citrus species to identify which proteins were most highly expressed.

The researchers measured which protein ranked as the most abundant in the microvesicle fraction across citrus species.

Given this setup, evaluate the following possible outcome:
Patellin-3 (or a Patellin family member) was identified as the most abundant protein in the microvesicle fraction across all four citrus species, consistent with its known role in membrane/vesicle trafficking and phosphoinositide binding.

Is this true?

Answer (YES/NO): YES